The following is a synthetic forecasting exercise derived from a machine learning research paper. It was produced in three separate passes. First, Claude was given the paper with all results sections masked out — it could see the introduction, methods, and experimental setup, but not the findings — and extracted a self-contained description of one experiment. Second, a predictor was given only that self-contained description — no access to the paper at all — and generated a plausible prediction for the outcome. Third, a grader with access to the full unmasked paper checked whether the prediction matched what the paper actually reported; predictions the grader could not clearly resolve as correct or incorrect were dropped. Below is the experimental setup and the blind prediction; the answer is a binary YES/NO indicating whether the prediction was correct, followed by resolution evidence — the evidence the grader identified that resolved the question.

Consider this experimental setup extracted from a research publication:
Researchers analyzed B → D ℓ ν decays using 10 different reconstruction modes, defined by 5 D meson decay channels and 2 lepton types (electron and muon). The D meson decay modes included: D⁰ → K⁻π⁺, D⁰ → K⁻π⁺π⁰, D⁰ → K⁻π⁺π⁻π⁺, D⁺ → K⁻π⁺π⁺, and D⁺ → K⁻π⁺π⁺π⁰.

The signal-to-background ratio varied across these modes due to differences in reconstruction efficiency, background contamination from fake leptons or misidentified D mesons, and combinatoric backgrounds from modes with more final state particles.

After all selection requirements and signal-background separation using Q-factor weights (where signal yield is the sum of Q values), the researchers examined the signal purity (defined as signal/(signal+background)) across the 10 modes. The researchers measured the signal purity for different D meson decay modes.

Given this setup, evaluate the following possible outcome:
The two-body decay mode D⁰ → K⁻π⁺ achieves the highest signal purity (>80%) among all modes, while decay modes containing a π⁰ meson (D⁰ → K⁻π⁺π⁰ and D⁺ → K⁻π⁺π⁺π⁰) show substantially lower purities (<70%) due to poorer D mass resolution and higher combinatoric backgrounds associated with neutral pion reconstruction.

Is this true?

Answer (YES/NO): NO